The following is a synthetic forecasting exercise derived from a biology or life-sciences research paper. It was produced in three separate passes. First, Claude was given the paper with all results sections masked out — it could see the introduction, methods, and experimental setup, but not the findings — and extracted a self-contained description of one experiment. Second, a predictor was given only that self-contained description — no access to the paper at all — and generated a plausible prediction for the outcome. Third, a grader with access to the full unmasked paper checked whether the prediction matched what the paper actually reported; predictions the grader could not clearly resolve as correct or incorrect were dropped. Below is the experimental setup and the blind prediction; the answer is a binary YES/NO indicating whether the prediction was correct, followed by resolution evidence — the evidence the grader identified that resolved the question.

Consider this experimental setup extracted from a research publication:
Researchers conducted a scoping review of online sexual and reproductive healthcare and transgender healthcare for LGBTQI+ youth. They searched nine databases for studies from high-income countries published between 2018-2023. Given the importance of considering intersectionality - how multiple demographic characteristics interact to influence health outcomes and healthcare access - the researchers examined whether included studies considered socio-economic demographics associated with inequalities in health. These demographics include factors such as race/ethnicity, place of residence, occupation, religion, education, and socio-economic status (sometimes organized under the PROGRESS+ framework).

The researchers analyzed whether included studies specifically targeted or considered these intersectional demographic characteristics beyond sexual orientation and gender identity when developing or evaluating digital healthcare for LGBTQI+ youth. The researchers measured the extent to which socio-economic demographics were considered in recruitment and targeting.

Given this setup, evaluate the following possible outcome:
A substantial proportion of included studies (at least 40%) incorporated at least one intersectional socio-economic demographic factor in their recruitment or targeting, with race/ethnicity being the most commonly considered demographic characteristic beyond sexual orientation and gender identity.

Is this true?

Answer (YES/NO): NO